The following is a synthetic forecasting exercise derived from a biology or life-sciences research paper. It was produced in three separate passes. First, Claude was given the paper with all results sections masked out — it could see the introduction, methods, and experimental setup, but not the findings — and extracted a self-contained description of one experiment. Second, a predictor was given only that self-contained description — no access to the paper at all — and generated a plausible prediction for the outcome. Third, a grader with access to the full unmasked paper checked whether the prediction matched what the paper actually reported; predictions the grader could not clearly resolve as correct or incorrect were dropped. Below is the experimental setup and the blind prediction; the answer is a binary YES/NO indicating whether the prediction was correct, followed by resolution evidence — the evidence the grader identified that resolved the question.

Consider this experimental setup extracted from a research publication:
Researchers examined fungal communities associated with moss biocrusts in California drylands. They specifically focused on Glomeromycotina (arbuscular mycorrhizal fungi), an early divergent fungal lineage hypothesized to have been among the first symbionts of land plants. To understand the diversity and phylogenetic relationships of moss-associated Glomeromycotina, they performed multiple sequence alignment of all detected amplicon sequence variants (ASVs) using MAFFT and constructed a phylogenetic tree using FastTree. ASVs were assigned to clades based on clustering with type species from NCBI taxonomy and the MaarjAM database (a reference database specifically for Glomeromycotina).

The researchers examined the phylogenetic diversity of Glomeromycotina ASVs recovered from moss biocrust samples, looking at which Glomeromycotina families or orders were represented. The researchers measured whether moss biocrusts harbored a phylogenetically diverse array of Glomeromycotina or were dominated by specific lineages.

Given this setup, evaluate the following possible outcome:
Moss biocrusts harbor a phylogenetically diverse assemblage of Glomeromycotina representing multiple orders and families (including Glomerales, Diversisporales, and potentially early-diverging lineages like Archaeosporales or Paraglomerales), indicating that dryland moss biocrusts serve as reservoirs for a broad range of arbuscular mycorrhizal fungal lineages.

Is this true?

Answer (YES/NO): NO